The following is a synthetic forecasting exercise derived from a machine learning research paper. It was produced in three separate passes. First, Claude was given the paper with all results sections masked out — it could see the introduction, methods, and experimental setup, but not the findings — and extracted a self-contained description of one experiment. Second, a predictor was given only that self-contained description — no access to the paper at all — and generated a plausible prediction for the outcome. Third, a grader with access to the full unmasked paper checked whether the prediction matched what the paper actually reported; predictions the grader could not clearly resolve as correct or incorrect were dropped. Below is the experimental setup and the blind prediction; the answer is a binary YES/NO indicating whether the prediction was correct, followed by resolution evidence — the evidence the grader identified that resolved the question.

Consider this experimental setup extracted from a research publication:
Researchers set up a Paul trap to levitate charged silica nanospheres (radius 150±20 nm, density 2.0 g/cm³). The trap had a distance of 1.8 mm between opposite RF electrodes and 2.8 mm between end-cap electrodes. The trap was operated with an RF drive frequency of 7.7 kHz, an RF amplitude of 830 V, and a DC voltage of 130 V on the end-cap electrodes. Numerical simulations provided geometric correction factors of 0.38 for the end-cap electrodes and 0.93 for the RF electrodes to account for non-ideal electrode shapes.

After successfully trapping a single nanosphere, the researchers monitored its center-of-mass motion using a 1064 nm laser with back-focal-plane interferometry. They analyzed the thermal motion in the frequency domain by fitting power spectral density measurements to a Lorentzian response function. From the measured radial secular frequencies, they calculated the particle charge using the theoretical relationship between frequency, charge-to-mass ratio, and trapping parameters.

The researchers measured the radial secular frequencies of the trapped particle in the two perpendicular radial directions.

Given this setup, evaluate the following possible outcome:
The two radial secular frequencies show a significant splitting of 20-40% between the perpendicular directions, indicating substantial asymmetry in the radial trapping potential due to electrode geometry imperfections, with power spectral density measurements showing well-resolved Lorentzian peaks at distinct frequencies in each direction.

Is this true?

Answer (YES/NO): NO